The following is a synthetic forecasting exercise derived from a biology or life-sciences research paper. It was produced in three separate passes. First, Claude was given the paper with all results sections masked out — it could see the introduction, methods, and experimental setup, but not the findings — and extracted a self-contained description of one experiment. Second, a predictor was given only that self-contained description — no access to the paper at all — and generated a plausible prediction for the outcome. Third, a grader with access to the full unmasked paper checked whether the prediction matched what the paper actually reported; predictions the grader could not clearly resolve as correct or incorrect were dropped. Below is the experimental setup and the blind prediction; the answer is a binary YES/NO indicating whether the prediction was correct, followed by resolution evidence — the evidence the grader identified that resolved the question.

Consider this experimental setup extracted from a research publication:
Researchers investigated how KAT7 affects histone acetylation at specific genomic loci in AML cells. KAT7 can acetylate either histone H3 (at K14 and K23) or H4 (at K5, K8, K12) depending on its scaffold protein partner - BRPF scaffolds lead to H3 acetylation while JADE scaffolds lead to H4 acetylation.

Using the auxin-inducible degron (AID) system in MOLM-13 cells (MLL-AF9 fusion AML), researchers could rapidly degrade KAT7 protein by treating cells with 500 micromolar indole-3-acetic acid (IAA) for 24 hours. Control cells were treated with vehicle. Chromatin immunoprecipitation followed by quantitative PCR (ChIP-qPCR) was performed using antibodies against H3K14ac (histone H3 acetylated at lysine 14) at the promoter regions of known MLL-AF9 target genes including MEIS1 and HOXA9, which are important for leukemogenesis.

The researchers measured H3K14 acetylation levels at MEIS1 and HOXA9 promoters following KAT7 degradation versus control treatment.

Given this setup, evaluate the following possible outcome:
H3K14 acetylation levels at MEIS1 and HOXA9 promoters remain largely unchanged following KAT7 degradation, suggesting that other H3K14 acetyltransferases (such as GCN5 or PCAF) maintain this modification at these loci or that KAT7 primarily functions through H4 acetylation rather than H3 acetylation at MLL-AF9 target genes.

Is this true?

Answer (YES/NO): NO